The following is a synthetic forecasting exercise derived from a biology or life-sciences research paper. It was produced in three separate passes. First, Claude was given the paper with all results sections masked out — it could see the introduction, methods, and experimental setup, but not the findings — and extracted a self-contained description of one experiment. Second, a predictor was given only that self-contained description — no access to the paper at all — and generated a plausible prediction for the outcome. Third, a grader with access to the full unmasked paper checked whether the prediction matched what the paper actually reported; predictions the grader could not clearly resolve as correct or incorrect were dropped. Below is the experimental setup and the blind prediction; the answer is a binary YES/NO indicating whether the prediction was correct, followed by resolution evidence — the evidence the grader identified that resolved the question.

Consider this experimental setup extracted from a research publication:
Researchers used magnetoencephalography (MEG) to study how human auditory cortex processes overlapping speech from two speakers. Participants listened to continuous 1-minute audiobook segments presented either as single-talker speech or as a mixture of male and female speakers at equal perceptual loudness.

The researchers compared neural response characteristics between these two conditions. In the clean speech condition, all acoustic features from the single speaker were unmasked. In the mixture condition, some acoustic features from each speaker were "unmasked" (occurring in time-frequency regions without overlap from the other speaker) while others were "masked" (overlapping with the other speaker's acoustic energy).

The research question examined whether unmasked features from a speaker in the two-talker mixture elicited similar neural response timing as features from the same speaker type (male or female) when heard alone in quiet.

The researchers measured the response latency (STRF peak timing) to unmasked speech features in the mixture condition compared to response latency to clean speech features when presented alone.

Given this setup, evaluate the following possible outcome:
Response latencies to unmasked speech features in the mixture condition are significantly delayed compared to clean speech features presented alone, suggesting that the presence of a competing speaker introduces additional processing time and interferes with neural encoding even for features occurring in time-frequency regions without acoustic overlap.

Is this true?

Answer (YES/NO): NO